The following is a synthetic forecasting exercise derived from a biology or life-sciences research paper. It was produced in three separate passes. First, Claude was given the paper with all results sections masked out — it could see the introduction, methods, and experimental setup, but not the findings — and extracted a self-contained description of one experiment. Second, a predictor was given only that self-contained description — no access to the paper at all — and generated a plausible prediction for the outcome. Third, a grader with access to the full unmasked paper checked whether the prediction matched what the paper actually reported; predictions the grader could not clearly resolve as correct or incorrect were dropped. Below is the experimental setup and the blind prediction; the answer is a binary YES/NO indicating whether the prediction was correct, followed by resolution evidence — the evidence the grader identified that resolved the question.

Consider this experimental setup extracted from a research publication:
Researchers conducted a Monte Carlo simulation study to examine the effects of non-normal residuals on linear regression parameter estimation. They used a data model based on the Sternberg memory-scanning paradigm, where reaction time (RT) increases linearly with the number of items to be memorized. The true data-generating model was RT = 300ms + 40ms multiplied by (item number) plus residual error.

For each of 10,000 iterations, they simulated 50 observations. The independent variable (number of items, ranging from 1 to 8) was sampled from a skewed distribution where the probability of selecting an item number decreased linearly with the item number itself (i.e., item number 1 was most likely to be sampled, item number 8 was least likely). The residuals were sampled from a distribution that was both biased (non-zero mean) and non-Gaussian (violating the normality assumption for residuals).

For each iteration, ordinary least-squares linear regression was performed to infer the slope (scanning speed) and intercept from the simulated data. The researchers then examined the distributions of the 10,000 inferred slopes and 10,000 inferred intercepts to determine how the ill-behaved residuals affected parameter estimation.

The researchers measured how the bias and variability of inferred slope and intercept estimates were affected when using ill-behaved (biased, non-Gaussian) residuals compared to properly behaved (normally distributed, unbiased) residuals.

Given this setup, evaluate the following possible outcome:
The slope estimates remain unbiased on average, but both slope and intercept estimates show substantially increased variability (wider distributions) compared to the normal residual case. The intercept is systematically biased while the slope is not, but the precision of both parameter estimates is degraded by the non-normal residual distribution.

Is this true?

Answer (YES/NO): YES